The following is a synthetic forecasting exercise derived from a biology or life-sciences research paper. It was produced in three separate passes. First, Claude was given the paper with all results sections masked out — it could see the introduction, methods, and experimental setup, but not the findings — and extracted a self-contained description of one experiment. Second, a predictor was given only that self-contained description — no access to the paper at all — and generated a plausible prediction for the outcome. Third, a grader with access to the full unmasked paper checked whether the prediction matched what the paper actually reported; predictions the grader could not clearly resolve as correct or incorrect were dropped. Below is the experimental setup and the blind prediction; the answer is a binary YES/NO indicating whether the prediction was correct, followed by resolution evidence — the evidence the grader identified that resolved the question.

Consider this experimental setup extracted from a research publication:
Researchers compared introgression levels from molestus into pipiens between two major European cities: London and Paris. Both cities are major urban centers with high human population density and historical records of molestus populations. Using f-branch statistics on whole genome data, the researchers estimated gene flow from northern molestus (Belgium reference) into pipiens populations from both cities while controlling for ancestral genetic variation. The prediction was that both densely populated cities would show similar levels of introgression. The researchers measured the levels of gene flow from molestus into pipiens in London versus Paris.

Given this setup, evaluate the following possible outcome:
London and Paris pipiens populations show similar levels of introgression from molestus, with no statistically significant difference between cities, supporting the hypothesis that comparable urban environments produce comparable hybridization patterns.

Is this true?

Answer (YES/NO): NO